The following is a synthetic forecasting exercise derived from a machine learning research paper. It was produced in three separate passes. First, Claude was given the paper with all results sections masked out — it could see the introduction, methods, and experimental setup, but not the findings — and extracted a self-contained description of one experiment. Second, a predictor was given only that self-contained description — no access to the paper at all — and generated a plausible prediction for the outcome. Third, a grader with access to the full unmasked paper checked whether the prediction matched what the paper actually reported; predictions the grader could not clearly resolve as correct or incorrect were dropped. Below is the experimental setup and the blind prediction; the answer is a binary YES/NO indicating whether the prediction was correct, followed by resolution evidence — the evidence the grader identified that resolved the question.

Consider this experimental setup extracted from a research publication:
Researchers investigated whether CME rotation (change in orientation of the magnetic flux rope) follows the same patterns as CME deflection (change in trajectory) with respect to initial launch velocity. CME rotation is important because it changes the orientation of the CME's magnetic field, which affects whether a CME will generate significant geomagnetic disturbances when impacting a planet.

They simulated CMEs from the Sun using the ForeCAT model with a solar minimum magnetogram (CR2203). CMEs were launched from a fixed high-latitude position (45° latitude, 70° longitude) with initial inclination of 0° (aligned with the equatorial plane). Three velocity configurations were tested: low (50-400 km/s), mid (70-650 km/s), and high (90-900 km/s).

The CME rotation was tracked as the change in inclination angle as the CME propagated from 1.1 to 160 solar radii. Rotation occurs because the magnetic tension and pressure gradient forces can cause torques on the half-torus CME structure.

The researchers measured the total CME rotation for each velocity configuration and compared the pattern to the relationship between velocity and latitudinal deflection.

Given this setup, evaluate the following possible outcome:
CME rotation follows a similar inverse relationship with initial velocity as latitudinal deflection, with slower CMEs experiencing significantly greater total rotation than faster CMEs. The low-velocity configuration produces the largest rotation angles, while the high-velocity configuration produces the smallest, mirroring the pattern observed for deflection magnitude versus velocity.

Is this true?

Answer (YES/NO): YES